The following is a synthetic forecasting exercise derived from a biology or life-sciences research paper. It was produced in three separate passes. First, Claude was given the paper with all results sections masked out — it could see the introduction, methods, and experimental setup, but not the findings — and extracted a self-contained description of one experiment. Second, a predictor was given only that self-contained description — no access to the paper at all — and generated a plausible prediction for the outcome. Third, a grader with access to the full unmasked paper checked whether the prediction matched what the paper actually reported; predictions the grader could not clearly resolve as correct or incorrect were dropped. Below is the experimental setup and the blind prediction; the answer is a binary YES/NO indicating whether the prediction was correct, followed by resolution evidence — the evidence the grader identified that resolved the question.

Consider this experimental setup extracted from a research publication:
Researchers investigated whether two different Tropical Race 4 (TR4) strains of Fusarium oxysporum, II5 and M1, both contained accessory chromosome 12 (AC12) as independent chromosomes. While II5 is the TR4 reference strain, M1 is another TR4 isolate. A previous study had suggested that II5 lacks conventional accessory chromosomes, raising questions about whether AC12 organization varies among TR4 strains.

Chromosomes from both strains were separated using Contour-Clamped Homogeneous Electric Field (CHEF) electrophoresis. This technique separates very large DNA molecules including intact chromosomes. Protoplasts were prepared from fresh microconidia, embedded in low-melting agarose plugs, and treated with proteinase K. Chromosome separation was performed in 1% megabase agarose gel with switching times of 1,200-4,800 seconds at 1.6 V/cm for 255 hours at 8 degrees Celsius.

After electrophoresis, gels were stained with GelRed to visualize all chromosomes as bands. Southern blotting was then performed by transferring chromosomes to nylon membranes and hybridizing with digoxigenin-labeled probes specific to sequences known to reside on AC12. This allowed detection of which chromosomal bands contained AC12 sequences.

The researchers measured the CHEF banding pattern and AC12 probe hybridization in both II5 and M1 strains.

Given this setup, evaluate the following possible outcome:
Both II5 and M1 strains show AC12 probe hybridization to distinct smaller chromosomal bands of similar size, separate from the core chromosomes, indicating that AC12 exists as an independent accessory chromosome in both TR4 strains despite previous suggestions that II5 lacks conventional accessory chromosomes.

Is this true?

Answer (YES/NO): NO